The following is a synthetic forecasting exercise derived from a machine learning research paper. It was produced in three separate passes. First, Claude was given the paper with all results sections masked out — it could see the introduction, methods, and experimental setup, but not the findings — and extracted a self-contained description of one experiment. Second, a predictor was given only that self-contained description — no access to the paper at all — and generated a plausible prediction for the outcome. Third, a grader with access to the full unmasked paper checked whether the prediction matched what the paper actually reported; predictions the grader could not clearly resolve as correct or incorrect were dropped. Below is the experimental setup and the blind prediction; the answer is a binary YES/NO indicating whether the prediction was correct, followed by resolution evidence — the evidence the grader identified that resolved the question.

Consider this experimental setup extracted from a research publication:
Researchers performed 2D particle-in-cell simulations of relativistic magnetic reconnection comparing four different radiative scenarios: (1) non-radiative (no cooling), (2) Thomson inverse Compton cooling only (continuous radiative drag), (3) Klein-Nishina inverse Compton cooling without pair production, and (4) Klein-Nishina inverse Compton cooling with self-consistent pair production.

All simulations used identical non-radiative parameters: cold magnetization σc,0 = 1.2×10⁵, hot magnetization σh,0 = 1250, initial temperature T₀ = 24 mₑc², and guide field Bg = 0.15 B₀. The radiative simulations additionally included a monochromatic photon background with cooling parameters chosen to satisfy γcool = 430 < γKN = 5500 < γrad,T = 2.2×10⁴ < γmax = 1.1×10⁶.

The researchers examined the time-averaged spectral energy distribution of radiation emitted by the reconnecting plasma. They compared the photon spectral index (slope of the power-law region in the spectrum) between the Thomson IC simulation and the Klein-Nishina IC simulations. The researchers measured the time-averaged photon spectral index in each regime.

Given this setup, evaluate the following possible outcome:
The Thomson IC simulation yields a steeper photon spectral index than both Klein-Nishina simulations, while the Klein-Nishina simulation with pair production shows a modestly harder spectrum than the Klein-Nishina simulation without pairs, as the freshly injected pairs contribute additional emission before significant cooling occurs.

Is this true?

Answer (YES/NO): NO